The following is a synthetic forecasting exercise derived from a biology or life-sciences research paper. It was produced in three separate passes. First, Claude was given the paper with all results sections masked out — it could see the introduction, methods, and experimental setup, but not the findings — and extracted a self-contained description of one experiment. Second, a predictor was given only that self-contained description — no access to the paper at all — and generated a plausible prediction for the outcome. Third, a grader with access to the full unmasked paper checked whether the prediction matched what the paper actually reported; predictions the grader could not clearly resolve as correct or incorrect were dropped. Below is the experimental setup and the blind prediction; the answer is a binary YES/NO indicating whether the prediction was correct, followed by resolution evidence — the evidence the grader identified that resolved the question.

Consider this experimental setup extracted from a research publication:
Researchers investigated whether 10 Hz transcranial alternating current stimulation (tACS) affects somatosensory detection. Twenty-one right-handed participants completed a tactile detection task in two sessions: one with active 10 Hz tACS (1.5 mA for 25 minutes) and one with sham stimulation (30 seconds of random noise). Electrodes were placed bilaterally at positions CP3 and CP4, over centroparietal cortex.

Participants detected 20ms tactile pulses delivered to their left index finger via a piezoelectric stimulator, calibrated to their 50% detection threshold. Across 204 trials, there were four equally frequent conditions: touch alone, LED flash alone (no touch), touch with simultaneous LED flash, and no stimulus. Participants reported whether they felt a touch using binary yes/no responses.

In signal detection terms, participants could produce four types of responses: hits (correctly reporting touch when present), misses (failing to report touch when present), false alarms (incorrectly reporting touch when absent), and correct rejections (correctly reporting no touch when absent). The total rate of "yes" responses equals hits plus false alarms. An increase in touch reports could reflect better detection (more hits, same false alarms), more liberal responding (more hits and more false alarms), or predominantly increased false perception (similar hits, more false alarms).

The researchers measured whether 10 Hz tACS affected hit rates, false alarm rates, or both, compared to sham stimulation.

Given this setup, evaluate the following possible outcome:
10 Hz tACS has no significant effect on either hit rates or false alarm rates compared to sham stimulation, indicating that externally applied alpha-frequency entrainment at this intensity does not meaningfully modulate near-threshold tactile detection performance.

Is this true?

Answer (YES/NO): NO